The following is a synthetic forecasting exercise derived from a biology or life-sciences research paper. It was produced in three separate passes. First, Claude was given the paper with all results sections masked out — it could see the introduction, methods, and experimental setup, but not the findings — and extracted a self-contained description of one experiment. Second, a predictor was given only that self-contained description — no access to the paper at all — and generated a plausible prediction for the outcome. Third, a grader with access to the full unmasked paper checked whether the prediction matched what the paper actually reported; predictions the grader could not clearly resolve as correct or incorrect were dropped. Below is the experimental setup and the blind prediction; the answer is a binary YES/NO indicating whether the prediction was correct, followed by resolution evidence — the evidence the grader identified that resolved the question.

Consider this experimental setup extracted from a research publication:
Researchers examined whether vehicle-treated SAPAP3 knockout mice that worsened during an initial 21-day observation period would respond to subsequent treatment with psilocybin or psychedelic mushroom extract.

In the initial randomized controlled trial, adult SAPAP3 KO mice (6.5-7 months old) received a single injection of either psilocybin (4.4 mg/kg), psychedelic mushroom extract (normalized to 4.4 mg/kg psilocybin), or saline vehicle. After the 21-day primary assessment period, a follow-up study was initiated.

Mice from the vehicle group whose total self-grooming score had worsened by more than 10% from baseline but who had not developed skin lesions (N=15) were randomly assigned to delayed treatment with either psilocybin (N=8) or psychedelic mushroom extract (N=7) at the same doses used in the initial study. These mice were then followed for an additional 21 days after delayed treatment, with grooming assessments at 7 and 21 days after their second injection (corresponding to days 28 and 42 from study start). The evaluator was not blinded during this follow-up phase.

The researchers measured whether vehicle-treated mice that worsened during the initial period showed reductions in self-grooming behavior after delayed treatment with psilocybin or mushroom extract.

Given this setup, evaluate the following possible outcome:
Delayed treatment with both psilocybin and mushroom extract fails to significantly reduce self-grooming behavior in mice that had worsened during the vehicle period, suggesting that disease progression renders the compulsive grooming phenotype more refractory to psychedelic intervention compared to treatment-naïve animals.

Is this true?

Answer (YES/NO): NO